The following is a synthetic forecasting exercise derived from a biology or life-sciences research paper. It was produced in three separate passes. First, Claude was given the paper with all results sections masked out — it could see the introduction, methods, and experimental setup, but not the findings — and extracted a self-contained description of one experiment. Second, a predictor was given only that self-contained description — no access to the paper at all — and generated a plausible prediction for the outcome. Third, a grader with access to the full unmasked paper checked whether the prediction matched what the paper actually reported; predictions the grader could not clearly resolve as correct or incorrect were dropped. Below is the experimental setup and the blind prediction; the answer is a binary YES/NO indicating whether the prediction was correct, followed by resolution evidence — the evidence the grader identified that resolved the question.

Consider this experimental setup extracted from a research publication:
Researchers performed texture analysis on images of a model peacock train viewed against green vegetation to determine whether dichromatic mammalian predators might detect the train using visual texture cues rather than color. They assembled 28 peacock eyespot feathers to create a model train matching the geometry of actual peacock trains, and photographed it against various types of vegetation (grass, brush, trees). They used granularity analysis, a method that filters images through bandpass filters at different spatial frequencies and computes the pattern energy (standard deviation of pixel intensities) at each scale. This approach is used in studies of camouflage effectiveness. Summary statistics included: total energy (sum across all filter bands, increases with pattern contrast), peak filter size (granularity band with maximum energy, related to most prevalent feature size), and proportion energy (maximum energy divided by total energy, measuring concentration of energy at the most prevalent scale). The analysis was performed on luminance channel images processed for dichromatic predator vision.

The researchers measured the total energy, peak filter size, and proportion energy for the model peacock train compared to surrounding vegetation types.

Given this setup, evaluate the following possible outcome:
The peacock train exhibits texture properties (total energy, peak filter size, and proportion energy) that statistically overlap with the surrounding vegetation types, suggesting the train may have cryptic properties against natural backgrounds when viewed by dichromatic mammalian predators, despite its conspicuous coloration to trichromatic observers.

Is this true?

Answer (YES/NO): YES